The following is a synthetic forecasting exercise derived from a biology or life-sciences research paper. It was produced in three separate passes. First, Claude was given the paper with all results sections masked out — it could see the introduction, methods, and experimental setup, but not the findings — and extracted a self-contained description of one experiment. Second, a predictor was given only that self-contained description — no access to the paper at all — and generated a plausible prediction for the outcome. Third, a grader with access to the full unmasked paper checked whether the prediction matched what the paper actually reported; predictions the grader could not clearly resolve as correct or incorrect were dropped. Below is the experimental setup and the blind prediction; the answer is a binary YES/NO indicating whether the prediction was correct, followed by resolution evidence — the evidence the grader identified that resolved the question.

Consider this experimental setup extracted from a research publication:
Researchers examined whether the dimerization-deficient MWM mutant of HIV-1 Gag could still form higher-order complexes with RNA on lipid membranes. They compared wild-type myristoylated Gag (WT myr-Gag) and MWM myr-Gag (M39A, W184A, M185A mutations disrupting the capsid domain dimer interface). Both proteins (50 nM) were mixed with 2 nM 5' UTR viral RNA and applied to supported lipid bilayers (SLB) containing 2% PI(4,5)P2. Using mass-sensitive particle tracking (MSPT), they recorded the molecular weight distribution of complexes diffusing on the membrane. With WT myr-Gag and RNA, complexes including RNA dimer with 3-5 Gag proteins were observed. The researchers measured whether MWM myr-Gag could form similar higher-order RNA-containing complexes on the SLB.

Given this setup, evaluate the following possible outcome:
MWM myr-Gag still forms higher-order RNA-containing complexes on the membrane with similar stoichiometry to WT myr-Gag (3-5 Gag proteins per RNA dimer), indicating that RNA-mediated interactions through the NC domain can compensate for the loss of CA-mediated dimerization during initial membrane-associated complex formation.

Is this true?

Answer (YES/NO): NO